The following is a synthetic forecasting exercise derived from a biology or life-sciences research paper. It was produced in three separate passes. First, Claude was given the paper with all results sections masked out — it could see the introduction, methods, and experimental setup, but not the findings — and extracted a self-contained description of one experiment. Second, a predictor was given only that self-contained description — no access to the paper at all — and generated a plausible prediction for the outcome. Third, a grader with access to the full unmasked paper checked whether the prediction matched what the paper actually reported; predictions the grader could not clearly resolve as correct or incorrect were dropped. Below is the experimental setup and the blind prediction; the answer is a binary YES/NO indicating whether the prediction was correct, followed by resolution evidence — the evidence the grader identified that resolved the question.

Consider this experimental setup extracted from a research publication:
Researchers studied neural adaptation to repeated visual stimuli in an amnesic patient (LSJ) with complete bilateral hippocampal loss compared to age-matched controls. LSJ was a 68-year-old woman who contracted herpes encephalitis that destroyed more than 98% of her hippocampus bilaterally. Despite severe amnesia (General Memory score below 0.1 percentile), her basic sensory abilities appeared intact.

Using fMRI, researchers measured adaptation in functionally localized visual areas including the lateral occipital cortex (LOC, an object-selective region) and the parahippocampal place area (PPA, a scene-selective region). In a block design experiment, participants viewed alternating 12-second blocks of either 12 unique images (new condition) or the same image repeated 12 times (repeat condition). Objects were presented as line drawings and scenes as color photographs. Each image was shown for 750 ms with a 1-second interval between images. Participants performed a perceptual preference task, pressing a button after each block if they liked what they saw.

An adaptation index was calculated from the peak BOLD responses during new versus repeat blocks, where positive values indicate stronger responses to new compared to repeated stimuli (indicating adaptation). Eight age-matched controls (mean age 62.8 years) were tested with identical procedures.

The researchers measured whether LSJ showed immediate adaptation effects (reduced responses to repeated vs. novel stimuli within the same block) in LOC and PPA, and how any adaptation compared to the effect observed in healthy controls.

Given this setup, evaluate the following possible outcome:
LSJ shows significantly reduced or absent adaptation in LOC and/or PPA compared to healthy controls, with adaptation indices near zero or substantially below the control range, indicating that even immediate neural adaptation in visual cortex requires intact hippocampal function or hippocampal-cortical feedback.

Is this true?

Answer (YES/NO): NO